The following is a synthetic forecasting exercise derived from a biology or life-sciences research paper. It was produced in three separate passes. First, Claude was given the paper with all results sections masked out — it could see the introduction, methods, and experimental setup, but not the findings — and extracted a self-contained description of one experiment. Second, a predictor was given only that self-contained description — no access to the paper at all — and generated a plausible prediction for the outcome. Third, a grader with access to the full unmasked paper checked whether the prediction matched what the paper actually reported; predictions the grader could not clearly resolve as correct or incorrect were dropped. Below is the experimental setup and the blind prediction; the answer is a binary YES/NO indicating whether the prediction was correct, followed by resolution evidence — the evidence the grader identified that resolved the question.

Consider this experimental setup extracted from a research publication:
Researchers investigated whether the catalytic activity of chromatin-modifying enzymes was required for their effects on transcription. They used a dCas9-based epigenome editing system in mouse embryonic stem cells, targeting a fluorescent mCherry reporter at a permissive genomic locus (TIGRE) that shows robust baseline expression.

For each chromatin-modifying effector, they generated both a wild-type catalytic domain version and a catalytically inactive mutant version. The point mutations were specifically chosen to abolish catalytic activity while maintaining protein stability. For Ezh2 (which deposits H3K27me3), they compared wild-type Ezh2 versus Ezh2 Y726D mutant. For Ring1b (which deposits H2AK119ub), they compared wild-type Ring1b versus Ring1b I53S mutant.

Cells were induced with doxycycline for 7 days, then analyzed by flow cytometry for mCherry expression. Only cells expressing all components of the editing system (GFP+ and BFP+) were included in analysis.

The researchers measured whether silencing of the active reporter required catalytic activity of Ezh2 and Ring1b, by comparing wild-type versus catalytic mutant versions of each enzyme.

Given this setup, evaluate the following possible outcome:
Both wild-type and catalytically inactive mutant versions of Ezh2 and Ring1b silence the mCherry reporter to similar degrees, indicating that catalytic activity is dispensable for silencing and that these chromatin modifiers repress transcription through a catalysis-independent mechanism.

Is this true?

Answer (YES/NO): NO